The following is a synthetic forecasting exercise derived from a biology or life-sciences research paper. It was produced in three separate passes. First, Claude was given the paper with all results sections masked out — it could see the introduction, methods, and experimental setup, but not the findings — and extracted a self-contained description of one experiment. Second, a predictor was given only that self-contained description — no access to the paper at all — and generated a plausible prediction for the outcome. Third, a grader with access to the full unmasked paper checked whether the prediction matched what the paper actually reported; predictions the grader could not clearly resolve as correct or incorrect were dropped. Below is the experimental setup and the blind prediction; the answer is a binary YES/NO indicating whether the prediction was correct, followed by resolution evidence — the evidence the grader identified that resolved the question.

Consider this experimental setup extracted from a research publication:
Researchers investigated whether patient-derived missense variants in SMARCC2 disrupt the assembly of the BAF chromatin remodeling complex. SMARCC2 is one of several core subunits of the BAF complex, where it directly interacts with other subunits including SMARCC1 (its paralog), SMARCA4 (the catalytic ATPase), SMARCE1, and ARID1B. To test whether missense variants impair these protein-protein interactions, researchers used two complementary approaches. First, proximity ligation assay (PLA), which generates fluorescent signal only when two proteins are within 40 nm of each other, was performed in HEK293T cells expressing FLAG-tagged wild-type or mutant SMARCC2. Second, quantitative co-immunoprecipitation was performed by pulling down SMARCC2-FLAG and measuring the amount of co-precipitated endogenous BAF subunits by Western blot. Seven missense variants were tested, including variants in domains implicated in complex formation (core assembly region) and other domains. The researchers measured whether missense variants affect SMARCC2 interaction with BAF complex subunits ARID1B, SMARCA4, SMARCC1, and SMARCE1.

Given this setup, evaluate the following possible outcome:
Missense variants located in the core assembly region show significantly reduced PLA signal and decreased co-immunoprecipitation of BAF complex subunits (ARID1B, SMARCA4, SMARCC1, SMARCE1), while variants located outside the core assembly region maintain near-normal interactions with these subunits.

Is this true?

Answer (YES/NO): NO